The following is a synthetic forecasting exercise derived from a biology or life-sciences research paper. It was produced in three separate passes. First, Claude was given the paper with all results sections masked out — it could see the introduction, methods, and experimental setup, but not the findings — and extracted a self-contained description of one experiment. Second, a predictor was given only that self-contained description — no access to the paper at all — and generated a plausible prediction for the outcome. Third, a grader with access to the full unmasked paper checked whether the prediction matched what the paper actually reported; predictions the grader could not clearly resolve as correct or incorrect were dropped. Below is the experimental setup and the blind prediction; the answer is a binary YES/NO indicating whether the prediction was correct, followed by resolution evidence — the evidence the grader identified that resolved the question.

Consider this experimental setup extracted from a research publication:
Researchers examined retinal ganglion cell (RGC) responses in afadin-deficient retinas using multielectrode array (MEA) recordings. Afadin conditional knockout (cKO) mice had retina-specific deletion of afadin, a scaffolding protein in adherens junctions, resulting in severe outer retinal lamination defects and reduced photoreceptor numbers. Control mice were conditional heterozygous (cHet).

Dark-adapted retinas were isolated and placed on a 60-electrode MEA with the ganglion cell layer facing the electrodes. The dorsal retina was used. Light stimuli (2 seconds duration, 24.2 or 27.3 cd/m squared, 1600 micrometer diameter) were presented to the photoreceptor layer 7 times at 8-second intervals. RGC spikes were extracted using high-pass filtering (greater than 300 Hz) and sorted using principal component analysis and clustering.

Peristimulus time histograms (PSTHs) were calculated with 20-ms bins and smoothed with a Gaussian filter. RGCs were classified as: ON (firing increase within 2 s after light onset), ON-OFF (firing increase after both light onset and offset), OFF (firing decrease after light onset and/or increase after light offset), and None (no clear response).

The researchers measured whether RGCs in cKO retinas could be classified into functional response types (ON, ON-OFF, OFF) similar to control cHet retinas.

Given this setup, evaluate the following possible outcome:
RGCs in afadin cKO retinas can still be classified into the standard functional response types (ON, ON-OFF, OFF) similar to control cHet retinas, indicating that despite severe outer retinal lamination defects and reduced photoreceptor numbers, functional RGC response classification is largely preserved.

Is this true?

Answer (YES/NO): YES